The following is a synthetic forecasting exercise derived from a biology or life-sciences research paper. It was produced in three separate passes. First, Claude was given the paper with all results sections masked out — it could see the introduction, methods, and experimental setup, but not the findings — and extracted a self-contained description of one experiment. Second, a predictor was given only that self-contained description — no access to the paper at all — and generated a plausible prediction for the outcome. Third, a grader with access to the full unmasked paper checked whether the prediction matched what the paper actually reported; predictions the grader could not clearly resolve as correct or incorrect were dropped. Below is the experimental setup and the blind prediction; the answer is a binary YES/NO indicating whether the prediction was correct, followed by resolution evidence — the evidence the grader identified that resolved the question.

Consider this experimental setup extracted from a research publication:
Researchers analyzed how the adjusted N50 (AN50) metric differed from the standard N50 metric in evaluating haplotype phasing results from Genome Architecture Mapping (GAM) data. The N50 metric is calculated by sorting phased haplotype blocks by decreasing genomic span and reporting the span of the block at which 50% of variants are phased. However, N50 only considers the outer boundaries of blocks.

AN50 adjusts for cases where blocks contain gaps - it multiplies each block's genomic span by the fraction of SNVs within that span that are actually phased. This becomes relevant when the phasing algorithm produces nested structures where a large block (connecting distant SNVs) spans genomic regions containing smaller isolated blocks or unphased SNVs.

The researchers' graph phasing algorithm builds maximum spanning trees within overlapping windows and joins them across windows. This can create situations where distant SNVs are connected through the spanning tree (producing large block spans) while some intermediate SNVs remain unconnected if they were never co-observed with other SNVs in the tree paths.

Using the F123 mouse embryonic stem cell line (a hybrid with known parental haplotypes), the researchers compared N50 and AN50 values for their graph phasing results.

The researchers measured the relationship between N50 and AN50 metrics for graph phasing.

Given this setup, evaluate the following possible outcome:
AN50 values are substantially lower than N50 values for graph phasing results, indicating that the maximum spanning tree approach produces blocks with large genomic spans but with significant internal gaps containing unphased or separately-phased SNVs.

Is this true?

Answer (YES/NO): NO